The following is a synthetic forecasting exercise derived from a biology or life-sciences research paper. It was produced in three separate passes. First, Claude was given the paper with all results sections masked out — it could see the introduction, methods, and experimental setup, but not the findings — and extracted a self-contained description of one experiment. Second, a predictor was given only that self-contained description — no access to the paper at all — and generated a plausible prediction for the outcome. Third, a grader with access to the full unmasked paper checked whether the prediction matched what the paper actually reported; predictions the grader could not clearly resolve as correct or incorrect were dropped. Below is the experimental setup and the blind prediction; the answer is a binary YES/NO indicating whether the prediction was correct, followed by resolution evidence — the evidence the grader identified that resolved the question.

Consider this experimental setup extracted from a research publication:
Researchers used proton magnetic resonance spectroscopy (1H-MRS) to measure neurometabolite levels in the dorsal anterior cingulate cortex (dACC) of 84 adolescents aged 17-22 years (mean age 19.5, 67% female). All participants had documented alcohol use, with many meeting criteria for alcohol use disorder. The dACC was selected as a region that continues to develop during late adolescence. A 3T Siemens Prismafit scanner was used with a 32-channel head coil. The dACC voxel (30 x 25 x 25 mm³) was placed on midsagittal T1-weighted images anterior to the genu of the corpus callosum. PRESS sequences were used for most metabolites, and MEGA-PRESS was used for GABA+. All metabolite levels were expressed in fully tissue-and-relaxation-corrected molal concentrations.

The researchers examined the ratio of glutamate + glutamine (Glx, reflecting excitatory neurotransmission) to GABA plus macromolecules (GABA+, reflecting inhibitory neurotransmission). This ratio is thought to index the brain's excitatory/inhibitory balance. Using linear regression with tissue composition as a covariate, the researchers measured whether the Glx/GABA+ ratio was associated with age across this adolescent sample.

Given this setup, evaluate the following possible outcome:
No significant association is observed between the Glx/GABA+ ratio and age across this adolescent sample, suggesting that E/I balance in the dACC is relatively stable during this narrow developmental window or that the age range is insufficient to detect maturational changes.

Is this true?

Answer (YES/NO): NO